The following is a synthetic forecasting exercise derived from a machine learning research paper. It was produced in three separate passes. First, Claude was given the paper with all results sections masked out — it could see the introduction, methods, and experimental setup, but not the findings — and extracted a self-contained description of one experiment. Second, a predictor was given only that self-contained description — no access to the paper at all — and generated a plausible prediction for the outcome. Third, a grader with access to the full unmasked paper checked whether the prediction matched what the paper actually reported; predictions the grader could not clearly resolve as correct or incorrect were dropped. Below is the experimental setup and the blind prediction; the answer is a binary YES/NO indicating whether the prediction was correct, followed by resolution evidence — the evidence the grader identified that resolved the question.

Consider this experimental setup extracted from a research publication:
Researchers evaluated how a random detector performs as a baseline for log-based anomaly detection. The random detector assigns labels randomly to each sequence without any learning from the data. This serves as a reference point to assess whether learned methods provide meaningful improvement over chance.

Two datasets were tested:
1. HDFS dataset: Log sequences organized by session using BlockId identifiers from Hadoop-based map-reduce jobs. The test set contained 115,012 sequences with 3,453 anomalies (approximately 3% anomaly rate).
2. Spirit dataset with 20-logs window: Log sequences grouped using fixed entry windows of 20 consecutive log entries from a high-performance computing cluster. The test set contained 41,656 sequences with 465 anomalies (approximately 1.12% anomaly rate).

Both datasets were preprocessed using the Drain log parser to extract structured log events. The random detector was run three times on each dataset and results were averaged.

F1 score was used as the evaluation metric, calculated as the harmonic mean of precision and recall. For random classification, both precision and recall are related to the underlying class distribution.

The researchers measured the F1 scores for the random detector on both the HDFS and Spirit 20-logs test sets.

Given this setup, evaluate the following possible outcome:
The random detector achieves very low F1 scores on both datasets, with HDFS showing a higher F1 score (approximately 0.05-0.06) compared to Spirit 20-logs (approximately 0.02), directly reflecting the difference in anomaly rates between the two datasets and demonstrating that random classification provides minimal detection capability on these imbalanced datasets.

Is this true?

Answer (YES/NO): NO